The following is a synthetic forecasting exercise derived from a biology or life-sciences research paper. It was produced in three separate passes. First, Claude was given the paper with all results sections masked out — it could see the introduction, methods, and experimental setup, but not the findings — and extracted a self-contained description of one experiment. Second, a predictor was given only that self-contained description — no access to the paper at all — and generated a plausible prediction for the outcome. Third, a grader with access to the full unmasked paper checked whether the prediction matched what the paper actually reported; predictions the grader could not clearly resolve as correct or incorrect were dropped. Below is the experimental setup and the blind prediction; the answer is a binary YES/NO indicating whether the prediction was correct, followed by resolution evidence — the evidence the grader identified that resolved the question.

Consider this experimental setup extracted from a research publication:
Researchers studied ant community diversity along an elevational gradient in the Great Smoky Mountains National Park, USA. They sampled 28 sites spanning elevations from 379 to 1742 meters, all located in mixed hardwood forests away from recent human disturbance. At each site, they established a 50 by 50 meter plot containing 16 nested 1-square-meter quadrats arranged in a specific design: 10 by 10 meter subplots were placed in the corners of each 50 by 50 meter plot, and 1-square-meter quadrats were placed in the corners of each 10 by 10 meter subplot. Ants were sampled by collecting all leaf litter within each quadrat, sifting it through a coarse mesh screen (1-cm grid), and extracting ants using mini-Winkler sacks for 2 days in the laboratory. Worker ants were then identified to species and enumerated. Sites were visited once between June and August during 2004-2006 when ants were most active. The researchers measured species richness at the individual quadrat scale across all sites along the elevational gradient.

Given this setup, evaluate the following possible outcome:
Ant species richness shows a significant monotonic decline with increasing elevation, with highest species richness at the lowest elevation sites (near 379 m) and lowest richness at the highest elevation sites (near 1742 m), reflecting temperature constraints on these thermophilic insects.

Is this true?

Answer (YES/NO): YES